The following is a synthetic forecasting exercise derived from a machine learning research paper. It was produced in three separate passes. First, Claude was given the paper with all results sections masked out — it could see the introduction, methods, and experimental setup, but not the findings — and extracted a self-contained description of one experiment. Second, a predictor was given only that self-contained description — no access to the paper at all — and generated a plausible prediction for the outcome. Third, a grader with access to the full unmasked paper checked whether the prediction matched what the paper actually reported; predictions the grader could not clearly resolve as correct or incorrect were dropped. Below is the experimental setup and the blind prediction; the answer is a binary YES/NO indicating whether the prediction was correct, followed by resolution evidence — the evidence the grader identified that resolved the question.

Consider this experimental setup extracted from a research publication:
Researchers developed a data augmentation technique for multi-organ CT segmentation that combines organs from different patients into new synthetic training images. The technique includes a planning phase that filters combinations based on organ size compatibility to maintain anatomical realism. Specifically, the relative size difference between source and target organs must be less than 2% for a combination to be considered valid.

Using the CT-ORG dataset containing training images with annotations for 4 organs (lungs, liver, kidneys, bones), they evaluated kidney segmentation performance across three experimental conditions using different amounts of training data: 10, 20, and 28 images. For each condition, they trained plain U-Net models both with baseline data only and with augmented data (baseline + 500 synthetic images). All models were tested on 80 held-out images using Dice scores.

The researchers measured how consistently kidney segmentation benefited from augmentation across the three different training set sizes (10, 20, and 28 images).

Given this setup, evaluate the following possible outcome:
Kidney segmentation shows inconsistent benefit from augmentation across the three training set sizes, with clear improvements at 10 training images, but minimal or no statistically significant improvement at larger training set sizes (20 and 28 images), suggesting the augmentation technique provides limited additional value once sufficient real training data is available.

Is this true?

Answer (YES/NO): NO